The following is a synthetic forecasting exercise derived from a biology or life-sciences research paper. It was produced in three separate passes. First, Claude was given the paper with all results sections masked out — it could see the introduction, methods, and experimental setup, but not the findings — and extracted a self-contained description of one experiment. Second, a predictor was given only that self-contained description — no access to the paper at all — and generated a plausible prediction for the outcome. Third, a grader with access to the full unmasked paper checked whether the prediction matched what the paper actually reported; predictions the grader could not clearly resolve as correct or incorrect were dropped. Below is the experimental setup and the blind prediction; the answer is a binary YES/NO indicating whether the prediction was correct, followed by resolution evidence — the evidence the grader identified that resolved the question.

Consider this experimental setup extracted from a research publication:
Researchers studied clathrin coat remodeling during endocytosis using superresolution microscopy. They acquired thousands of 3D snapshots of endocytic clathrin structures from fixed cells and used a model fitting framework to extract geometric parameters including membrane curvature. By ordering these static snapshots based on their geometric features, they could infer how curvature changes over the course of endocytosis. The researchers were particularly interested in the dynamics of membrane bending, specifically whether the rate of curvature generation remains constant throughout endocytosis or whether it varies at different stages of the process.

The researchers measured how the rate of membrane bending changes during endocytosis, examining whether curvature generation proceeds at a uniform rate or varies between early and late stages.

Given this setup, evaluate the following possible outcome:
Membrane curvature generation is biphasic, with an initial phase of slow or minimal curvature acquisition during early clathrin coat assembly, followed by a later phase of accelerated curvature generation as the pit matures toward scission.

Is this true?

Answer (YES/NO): NO